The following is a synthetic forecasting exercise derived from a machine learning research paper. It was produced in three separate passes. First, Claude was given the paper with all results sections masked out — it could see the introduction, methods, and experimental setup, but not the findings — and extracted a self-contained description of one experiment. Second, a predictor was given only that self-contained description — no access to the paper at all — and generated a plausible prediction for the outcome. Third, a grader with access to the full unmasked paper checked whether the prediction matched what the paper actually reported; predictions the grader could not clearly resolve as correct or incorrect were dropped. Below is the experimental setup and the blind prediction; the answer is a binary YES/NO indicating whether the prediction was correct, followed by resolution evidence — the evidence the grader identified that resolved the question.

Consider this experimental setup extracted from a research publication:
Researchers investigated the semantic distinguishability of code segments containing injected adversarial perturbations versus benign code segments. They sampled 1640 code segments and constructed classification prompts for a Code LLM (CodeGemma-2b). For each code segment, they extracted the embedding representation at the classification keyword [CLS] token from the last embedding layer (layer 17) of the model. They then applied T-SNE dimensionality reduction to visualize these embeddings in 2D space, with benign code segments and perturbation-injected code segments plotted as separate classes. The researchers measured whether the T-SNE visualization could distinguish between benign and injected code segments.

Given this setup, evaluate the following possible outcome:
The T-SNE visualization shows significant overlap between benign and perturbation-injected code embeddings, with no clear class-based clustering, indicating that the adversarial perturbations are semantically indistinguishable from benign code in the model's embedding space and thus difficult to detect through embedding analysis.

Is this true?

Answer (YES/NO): YES